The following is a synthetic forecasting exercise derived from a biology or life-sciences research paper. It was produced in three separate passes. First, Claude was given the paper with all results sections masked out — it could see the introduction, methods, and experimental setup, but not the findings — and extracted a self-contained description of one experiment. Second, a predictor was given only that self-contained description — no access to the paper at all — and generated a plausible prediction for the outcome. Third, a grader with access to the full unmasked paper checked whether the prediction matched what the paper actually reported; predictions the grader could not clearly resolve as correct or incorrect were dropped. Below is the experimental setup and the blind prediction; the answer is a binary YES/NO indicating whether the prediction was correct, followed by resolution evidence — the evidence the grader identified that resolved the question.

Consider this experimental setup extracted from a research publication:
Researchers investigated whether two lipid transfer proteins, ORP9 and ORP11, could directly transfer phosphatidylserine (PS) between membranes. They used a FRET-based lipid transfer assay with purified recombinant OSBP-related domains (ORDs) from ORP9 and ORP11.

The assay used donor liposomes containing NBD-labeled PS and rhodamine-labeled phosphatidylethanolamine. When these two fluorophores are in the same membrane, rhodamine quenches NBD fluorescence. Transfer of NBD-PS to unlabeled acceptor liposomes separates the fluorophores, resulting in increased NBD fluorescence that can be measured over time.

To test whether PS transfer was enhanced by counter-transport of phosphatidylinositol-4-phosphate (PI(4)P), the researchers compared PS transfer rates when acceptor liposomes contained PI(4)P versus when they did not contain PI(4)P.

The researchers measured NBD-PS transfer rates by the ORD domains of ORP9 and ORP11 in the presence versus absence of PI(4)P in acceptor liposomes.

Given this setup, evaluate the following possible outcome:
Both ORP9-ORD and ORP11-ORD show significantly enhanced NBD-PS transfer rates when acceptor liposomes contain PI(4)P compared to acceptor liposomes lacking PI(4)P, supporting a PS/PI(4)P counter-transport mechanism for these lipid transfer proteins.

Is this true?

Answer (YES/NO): YES